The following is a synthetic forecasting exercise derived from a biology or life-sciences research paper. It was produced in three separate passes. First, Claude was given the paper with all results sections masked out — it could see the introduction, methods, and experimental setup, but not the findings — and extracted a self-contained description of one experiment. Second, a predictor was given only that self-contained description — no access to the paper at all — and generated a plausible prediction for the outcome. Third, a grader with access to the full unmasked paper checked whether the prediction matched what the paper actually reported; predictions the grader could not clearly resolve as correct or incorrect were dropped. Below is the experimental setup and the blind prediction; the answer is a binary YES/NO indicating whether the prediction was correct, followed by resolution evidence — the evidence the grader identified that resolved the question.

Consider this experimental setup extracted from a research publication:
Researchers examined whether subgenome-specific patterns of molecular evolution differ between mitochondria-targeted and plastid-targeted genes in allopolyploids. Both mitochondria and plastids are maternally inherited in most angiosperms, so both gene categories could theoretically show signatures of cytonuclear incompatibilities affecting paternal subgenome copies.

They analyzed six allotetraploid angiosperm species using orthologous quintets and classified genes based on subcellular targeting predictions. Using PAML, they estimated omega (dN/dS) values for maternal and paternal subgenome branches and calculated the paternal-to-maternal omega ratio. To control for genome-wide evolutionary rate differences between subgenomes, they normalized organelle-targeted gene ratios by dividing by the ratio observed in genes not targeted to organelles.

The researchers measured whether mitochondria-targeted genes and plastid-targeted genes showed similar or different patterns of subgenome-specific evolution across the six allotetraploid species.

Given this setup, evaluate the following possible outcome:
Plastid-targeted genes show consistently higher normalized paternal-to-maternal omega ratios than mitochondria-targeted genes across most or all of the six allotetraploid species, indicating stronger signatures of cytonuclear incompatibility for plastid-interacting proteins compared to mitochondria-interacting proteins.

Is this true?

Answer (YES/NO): NO